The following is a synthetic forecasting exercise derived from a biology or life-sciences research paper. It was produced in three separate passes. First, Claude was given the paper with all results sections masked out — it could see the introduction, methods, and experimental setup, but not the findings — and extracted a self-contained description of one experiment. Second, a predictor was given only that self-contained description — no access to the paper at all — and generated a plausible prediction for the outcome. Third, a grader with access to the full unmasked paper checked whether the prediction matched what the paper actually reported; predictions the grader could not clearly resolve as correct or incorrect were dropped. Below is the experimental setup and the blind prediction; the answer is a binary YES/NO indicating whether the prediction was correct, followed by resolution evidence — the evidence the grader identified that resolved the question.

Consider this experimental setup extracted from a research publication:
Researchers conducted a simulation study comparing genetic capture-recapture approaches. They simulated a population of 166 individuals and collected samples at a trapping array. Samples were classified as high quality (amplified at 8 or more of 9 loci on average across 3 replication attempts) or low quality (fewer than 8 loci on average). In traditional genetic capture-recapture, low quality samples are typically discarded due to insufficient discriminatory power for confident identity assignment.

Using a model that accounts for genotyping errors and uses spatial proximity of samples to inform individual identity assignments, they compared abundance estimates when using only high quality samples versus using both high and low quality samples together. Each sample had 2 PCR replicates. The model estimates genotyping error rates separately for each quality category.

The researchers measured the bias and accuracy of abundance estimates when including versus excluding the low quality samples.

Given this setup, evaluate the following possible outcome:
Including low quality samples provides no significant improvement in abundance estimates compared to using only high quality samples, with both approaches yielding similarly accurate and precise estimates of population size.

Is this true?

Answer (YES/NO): NO